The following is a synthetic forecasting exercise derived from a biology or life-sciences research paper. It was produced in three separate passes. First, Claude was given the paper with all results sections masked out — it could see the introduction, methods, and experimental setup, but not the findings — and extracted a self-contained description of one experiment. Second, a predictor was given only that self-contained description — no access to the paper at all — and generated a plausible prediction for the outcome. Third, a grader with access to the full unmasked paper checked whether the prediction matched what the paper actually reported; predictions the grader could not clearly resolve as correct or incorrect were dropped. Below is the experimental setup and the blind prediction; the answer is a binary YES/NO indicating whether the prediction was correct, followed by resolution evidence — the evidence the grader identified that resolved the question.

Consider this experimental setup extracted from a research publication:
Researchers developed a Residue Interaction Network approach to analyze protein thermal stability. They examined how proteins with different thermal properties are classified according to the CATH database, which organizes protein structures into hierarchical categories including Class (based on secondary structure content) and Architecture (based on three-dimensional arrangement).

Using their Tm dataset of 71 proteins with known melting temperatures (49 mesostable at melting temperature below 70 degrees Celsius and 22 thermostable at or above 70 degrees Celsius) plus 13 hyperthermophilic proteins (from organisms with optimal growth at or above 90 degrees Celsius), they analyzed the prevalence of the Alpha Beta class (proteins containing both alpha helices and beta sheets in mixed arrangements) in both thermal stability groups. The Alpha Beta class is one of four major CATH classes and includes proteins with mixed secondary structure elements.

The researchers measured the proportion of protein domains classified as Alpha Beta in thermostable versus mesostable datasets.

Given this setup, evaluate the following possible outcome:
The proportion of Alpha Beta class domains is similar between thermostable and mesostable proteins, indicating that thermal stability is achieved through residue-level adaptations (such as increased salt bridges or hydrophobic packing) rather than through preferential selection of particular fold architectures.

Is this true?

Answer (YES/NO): NO